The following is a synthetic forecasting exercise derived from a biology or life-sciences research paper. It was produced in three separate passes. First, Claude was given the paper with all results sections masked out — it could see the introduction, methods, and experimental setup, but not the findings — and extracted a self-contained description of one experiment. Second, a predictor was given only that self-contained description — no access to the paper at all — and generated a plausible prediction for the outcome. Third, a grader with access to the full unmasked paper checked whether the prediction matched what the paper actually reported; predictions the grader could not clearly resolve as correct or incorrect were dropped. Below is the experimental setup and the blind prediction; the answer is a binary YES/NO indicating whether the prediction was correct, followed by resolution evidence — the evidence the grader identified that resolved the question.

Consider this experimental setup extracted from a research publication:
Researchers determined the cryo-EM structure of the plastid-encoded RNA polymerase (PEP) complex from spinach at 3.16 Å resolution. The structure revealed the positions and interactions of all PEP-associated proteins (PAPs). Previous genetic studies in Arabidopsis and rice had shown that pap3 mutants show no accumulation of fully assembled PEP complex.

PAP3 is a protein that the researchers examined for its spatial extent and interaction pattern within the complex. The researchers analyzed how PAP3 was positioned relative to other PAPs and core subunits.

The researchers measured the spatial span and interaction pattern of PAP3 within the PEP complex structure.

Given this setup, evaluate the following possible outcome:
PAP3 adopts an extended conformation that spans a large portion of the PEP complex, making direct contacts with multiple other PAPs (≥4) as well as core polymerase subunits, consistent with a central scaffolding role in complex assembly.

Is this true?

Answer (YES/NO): NO